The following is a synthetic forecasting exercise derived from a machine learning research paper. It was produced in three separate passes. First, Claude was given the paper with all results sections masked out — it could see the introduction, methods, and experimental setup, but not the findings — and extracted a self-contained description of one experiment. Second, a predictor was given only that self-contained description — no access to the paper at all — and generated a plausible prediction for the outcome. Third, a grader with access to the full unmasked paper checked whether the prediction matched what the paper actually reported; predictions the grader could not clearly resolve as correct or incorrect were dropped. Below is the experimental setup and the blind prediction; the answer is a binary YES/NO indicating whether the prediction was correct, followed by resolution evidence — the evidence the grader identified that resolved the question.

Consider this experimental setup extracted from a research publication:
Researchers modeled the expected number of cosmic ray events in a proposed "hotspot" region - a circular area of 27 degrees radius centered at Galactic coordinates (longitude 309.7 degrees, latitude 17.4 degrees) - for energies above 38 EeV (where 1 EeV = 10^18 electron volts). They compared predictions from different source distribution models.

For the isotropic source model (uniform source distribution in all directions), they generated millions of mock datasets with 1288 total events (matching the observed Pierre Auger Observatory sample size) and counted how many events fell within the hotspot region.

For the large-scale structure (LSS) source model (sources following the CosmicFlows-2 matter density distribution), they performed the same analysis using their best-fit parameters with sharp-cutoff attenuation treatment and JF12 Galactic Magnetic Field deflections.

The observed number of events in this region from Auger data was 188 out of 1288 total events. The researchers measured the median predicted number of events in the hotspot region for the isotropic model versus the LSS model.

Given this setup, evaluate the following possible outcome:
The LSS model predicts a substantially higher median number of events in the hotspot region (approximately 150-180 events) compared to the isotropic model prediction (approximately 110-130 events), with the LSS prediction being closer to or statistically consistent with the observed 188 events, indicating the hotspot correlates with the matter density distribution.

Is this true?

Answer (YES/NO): YES